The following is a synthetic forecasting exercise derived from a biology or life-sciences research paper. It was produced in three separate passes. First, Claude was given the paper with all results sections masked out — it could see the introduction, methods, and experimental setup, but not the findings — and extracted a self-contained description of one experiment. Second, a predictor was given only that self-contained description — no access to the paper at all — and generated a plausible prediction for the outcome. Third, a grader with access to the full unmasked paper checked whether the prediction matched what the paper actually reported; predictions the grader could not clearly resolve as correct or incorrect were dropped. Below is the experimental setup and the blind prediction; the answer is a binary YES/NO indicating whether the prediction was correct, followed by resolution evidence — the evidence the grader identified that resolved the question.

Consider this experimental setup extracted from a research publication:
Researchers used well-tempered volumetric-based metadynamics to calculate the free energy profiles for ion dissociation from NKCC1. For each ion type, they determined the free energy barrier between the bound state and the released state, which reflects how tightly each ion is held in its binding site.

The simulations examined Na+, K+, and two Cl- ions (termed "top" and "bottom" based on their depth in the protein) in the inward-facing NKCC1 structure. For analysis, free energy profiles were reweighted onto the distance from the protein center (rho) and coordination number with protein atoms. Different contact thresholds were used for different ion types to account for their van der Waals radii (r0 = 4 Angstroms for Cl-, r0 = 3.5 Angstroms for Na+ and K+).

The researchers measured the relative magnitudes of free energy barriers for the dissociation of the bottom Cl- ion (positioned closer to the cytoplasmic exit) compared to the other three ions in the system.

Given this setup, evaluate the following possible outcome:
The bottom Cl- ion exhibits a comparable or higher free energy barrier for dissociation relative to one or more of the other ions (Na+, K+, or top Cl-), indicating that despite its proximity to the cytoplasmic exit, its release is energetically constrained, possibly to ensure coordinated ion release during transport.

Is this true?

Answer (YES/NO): NO